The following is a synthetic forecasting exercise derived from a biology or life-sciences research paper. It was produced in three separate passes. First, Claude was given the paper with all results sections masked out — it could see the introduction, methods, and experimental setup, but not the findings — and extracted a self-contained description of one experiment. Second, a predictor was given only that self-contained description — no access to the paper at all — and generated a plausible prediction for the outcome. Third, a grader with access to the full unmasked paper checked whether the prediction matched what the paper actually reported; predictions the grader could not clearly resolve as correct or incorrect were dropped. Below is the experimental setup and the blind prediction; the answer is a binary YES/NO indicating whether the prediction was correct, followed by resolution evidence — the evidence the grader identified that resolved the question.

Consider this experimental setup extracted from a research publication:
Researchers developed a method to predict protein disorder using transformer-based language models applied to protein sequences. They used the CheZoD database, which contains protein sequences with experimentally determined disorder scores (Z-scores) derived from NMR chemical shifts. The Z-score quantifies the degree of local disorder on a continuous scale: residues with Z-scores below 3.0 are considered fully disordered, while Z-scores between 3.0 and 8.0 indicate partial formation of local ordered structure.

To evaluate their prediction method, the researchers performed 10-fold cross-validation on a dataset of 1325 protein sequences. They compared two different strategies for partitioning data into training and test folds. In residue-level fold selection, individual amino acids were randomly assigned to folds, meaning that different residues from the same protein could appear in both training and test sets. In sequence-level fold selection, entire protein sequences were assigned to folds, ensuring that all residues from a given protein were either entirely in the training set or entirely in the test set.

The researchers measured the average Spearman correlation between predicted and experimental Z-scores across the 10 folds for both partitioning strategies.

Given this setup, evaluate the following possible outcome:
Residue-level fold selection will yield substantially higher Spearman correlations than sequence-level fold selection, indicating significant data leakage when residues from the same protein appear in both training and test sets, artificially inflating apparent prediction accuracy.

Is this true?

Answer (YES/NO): NO